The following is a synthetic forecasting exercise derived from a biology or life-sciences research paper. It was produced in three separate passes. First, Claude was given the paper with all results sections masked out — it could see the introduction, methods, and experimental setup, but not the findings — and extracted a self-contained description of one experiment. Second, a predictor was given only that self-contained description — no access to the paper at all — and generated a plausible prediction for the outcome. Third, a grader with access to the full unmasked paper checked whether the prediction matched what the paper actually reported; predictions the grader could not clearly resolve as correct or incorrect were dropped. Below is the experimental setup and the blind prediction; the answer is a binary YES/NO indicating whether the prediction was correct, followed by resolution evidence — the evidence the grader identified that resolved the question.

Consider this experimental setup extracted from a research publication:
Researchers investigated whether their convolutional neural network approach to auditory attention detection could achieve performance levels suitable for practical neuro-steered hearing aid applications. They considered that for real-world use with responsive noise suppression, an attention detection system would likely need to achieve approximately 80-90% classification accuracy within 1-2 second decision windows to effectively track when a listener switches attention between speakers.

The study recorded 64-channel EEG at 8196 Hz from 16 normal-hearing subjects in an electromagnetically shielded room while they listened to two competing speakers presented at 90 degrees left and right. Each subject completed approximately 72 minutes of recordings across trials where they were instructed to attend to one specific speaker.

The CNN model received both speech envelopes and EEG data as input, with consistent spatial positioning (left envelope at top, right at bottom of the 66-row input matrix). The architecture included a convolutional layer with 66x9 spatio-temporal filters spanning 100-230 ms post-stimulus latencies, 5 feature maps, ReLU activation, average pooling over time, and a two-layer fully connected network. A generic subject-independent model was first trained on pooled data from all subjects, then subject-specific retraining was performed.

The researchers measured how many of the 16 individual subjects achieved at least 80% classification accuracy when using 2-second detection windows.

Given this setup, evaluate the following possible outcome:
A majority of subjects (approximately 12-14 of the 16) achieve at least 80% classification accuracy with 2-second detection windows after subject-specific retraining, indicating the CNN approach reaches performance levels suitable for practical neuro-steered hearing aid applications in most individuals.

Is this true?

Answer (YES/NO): NO